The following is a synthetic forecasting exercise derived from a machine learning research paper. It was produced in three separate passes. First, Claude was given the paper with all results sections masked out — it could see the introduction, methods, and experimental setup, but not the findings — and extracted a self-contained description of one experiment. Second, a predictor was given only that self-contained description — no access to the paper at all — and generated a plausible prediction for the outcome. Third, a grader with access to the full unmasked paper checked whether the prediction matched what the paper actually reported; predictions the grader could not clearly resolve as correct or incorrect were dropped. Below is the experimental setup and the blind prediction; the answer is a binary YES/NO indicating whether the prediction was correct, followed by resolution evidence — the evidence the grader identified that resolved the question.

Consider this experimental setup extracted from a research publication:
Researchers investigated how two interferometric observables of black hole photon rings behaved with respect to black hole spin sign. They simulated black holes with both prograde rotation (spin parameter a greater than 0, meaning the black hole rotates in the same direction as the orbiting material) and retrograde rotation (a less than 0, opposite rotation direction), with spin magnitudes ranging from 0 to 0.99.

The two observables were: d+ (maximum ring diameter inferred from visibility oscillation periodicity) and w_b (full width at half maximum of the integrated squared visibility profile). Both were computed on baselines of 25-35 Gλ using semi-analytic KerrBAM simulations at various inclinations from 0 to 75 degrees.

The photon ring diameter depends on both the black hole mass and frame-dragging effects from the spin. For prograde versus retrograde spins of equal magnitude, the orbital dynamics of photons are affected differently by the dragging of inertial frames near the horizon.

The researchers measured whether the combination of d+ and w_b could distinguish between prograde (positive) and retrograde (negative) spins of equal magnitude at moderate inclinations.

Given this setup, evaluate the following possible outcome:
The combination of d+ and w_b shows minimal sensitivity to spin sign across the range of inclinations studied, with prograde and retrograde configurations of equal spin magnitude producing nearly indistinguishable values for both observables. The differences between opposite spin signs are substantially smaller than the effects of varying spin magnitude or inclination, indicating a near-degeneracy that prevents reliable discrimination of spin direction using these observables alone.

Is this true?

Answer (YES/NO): YES